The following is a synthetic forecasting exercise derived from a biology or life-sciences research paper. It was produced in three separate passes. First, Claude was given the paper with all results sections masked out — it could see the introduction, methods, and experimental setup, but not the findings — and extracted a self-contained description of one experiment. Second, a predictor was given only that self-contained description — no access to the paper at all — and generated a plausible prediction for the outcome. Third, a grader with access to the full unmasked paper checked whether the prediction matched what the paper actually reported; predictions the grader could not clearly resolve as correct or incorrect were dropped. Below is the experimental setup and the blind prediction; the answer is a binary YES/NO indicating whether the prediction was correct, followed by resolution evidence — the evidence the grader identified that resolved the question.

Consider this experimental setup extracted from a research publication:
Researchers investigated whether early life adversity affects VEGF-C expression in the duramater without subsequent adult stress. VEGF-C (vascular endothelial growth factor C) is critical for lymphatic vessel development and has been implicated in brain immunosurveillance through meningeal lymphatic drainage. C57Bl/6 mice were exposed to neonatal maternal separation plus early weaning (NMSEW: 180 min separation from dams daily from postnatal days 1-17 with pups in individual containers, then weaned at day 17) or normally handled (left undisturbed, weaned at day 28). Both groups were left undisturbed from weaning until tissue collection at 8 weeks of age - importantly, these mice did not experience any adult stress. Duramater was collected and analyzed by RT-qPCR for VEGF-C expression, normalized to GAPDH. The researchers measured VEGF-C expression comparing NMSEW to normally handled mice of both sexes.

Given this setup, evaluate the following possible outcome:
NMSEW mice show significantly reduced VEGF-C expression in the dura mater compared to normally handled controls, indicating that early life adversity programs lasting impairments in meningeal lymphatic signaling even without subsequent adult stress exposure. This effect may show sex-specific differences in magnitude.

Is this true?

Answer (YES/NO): NO